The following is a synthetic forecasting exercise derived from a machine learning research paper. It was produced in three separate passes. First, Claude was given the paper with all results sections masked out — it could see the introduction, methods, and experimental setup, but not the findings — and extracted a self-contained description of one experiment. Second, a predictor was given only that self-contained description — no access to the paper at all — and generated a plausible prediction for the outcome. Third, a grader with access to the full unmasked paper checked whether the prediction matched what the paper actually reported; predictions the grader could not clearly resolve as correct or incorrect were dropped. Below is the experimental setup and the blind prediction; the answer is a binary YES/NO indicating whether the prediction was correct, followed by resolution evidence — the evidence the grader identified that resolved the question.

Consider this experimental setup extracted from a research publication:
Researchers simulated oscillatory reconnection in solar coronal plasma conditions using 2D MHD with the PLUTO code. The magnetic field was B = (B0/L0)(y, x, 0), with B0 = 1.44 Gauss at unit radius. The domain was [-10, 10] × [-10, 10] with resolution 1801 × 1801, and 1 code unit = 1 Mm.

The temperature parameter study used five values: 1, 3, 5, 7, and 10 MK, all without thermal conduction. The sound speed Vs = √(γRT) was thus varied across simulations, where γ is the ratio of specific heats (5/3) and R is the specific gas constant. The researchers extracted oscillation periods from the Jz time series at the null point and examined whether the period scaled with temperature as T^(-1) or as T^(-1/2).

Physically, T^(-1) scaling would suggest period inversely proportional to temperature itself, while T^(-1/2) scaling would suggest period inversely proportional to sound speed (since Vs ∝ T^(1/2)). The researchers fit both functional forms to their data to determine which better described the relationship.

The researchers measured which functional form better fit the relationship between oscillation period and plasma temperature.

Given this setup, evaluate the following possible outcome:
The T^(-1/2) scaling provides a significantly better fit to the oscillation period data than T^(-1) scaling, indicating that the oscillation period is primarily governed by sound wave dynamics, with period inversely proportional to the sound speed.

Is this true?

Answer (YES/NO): YES